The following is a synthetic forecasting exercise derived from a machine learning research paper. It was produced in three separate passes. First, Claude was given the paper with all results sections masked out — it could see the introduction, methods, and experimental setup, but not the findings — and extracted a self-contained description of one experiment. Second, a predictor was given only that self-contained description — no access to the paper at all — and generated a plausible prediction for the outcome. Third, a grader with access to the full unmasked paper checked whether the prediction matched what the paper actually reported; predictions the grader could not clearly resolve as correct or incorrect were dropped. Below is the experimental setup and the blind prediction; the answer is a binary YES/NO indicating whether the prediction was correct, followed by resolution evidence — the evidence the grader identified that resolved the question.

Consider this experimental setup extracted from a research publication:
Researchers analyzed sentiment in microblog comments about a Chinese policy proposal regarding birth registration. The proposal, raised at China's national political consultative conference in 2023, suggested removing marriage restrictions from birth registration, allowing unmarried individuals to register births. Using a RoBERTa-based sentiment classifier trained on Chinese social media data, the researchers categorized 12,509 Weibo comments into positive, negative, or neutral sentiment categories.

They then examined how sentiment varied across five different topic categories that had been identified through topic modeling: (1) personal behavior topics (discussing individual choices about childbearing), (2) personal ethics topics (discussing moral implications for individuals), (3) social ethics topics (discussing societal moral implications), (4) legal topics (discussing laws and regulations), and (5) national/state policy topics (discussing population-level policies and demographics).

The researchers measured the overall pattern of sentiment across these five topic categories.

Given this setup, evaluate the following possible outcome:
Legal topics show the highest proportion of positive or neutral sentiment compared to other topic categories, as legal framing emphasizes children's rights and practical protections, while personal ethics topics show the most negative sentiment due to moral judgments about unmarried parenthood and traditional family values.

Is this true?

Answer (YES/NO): NO